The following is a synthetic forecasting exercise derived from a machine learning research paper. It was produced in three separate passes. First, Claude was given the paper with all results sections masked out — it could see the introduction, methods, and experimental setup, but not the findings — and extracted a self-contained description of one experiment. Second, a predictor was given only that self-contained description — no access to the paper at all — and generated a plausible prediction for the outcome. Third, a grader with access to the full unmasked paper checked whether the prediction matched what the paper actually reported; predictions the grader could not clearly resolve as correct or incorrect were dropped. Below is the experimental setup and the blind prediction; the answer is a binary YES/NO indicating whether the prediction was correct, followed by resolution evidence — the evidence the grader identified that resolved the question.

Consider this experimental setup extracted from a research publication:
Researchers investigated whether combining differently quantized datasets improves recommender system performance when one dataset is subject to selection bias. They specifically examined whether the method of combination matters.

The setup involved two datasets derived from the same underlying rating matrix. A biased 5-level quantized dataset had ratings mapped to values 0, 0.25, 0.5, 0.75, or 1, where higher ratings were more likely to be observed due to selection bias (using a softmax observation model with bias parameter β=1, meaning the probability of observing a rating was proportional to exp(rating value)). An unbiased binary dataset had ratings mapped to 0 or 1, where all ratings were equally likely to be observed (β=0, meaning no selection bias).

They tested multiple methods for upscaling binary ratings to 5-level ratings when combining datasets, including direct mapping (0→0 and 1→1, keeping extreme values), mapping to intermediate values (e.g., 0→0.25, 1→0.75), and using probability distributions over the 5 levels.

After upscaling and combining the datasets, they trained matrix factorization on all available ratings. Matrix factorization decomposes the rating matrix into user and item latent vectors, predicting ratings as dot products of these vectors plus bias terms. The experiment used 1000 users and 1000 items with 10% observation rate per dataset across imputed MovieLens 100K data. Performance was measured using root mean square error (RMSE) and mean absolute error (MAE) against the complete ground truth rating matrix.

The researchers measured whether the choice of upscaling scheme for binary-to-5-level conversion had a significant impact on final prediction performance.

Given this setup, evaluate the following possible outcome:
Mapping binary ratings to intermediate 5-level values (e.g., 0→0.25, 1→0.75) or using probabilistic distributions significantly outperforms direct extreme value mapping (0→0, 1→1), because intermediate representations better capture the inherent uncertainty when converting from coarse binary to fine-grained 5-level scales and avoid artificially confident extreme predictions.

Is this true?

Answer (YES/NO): NO